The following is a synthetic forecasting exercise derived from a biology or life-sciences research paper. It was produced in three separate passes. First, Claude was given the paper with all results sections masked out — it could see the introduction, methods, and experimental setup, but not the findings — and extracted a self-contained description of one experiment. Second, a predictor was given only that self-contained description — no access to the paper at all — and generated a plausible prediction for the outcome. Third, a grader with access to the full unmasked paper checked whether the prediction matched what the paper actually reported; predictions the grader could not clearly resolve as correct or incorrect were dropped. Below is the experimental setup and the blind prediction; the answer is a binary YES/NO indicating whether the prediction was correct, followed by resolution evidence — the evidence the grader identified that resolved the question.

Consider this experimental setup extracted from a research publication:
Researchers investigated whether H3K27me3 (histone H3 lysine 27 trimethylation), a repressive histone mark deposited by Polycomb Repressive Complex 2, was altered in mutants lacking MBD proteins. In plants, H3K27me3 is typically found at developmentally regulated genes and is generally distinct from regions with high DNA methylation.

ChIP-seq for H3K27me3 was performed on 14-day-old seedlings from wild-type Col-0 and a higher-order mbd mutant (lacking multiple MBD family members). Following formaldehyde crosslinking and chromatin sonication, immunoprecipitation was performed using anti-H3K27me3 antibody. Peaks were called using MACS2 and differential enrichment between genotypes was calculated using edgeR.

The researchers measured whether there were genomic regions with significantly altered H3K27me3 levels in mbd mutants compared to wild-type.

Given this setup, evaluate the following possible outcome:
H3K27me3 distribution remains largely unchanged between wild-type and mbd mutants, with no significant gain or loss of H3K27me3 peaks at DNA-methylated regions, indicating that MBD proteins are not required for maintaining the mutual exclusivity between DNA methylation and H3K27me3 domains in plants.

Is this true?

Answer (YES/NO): YES